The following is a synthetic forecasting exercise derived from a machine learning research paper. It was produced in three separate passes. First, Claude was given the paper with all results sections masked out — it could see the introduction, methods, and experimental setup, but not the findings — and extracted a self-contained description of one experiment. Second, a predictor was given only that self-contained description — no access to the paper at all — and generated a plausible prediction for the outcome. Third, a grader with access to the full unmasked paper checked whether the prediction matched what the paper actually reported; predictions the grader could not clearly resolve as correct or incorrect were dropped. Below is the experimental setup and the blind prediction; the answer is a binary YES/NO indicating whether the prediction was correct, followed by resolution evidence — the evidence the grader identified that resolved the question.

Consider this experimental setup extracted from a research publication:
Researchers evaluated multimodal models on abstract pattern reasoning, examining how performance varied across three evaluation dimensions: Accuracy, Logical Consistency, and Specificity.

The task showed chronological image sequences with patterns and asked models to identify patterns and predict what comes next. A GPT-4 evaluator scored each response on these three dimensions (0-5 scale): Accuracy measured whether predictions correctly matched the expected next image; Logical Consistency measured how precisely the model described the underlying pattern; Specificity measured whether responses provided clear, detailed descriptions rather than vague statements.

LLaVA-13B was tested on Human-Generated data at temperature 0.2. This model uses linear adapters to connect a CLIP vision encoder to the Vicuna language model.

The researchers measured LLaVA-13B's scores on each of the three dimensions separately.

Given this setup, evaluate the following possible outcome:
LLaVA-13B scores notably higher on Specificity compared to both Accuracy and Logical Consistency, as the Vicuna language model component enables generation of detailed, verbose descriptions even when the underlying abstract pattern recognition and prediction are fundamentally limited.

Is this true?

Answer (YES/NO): YES